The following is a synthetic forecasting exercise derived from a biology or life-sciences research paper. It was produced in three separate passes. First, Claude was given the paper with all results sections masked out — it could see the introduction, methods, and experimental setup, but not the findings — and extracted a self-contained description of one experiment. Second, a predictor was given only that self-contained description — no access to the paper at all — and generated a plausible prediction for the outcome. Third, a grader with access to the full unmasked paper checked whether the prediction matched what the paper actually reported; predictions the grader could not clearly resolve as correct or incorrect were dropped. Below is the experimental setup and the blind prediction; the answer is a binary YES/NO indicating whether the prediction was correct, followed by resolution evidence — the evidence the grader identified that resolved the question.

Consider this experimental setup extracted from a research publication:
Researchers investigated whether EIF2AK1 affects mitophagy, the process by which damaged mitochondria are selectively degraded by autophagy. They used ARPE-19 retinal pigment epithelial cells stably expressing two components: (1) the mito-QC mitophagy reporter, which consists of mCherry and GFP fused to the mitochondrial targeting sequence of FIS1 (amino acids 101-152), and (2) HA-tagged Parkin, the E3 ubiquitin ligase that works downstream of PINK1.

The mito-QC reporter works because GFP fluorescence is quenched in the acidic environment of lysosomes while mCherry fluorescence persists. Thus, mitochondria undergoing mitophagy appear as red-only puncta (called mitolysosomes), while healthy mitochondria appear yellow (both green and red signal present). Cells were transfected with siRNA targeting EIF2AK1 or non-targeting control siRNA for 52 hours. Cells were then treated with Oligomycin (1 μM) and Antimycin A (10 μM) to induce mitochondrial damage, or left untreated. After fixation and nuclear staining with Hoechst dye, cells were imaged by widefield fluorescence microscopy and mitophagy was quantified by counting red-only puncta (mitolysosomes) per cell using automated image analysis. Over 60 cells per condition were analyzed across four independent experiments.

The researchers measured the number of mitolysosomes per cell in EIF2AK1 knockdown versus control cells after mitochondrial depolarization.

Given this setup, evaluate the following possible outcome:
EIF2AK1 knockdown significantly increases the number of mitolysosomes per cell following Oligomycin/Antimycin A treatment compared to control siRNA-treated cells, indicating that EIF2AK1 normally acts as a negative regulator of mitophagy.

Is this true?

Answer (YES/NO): NO